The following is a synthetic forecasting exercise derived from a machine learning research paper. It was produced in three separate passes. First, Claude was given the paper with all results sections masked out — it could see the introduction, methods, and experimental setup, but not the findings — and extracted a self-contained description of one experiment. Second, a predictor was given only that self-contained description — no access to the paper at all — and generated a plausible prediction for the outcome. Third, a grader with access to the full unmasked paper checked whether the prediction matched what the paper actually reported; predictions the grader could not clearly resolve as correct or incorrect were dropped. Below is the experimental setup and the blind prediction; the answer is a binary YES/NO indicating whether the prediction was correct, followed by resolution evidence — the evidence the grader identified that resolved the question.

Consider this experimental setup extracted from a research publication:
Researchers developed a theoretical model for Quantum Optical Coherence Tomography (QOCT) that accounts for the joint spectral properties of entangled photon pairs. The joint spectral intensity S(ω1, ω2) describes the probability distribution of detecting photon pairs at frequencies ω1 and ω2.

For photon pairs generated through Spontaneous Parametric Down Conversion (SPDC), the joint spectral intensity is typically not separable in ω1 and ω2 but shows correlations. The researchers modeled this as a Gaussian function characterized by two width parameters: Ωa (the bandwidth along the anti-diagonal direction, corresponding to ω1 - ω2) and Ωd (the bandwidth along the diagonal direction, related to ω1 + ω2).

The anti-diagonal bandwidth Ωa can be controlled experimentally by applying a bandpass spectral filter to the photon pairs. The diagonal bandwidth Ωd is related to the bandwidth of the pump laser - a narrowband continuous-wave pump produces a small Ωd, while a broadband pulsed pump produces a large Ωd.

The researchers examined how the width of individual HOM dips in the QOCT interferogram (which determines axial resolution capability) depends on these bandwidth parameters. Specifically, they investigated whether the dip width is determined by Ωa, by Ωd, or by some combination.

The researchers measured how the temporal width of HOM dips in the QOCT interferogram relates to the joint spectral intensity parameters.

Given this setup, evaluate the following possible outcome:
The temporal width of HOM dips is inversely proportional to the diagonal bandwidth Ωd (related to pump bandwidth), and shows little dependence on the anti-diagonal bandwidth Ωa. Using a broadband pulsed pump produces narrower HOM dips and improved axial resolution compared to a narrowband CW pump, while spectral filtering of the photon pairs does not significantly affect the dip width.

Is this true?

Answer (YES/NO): NO